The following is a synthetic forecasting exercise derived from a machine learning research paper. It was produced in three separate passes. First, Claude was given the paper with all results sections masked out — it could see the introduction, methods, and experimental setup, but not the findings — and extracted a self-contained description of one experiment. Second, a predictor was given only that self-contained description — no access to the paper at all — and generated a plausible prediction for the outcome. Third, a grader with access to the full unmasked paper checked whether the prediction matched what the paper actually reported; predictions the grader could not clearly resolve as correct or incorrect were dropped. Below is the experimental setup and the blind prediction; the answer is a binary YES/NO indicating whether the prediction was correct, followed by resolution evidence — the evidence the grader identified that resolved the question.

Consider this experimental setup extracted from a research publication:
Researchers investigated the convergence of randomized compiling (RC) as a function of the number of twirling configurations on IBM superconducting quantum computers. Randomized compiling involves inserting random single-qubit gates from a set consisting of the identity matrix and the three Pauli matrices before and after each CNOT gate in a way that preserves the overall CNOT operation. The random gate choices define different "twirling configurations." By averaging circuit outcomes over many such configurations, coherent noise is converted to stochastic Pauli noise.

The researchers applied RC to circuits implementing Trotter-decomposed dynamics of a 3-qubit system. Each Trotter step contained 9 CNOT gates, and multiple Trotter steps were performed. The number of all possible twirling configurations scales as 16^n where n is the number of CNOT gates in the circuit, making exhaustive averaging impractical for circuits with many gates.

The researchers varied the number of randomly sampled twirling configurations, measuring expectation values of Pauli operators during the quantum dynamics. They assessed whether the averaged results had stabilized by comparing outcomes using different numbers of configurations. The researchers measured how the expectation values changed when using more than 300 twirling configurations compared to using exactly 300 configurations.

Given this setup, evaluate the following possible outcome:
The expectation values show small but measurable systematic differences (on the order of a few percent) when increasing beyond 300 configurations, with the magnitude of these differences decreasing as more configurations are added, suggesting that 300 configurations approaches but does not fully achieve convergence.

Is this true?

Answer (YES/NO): NO